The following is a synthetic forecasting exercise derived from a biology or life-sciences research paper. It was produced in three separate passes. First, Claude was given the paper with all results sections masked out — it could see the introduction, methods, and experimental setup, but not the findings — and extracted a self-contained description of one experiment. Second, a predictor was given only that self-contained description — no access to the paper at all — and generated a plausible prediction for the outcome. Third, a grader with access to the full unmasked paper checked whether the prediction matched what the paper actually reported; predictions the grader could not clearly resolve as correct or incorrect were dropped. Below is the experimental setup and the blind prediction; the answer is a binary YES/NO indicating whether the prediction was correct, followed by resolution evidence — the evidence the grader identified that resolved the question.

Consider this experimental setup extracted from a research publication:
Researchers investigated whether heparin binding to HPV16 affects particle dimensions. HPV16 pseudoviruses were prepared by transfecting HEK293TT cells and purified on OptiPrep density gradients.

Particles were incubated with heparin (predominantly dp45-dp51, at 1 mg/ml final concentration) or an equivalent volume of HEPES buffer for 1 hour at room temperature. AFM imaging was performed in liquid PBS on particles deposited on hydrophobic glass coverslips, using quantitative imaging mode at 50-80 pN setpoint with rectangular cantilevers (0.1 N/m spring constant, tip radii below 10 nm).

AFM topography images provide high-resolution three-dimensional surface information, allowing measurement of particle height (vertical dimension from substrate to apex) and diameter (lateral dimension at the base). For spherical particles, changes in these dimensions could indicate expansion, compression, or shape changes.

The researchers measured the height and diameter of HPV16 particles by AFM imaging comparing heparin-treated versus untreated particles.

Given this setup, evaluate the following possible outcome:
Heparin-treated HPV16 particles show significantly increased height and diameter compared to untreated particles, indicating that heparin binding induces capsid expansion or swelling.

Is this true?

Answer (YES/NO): YES